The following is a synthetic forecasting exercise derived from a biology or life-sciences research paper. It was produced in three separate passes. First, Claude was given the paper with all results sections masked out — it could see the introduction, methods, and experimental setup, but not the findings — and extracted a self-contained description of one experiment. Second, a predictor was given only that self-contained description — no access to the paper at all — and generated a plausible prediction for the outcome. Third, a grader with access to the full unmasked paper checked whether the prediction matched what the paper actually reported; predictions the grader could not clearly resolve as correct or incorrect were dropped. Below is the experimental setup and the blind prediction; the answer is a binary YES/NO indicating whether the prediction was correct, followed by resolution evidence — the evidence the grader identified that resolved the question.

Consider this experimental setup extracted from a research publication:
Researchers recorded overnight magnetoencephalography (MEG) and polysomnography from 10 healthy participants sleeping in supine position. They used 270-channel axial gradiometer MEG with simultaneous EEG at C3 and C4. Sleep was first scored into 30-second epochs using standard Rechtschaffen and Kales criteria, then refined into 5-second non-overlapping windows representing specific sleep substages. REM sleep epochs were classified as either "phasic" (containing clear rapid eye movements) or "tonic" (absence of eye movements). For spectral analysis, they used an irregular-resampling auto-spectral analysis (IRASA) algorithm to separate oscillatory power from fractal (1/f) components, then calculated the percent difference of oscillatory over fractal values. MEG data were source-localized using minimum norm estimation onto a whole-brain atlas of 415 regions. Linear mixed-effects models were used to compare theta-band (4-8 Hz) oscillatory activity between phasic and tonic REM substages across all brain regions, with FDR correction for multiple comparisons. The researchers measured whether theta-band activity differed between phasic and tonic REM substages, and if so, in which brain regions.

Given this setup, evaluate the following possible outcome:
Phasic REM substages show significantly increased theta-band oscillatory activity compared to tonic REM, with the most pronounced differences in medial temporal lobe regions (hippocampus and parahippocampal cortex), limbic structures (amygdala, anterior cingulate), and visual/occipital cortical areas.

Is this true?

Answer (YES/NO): NO